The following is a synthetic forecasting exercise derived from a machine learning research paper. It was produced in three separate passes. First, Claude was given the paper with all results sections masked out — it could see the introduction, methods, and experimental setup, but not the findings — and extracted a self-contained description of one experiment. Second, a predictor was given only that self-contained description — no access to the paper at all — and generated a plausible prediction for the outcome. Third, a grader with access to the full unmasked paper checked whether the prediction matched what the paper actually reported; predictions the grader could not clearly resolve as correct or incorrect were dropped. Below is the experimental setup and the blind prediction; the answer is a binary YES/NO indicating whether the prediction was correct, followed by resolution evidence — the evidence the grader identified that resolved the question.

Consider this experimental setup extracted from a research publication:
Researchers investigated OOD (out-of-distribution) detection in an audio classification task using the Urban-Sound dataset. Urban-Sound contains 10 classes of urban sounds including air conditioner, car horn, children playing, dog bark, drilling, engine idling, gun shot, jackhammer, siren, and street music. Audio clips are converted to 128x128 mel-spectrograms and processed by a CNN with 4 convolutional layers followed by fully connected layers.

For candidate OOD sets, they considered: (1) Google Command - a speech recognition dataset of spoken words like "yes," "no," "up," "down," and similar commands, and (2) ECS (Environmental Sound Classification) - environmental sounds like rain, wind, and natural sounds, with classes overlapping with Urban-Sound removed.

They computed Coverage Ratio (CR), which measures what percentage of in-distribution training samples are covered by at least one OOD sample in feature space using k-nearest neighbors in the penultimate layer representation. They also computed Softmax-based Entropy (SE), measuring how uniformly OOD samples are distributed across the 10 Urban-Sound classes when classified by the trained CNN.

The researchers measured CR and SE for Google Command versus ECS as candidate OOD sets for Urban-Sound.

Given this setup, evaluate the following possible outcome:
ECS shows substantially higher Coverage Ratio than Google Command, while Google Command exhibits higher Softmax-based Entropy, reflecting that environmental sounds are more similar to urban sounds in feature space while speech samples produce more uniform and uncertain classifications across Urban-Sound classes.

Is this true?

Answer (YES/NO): NO